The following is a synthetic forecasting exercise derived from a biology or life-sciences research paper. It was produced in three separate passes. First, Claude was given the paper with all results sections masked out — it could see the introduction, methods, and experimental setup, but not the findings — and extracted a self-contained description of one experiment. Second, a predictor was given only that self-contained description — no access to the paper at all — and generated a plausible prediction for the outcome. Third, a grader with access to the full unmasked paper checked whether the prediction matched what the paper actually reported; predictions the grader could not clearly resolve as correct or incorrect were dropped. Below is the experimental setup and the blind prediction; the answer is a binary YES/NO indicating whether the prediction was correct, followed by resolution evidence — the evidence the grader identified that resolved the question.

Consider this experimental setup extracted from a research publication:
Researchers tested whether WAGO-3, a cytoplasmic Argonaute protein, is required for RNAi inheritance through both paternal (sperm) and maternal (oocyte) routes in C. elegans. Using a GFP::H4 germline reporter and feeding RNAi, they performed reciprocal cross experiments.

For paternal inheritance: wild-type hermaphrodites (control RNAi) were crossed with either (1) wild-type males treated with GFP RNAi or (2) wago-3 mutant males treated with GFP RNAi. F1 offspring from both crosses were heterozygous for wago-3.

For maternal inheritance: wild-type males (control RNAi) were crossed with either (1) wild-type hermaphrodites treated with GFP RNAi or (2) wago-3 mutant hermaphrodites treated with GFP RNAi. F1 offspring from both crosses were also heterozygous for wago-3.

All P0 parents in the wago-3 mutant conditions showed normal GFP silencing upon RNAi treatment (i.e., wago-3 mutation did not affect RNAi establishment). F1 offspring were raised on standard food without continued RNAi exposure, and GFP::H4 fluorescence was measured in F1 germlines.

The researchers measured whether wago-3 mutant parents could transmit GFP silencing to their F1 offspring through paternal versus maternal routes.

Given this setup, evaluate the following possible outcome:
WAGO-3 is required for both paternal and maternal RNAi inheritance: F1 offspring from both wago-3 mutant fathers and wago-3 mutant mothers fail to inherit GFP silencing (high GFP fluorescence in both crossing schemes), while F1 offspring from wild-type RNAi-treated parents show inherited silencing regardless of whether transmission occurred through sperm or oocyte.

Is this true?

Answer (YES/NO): YES